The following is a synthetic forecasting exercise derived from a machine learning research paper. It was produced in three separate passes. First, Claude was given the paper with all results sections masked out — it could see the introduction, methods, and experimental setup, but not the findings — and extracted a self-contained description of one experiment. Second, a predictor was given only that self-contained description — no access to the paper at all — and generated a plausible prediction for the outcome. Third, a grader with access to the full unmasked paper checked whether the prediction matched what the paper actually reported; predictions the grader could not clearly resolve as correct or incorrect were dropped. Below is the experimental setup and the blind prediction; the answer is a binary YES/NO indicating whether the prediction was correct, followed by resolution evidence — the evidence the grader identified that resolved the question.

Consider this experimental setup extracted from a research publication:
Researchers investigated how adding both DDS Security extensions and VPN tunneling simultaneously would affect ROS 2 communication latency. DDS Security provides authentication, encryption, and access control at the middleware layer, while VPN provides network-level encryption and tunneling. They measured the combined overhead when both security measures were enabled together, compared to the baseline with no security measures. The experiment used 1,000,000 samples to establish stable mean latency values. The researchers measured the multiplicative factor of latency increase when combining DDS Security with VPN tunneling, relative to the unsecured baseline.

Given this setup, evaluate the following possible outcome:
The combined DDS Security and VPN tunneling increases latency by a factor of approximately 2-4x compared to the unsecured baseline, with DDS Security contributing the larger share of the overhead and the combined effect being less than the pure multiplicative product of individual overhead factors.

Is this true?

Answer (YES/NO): NO